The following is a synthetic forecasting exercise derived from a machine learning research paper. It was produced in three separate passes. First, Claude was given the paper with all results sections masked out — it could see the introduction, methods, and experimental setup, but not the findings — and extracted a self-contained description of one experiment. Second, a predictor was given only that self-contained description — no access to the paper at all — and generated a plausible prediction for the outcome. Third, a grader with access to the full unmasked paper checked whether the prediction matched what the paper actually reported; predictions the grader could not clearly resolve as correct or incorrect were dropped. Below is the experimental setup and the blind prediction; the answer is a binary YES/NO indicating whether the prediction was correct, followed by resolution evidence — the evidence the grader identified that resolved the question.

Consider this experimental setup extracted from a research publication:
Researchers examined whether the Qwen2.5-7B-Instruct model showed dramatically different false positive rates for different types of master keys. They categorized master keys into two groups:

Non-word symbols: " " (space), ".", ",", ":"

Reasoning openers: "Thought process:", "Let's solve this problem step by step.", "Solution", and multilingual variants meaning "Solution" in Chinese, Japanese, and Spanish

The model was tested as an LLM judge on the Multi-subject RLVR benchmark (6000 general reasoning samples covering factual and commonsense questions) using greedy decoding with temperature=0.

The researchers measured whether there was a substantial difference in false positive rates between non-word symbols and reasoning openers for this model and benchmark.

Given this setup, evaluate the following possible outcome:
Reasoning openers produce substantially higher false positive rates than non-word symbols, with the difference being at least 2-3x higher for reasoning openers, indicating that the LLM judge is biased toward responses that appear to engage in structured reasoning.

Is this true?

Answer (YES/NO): NO